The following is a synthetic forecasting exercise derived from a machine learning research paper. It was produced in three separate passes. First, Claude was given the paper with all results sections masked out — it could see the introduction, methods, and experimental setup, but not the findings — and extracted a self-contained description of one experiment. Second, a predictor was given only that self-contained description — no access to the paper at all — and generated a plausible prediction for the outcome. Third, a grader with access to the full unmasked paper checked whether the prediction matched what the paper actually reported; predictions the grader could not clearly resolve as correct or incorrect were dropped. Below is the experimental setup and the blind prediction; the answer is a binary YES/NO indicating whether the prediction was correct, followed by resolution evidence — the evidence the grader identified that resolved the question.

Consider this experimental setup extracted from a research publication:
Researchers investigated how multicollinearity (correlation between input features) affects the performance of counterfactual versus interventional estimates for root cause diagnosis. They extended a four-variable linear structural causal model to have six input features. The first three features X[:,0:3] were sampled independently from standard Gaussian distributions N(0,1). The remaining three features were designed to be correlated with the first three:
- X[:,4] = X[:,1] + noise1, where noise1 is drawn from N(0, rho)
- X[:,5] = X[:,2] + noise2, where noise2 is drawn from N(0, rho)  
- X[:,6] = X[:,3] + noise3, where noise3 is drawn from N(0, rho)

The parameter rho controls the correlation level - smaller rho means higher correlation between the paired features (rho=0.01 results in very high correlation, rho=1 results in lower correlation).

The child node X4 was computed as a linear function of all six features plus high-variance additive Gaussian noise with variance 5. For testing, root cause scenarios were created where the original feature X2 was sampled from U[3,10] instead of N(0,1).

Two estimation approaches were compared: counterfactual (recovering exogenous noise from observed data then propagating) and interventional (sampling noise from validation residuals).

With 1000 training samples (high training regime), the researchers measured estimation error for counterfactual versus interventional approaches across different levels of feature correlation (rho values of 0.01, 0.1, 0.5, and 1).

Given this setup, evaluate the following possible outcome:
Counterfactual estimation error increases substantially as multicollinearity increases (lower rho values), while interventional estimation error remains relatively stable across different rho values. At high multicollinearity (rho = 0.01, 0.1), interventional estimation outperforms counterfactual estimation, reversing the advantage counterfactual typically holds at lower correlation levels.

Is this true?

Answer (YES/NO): YES